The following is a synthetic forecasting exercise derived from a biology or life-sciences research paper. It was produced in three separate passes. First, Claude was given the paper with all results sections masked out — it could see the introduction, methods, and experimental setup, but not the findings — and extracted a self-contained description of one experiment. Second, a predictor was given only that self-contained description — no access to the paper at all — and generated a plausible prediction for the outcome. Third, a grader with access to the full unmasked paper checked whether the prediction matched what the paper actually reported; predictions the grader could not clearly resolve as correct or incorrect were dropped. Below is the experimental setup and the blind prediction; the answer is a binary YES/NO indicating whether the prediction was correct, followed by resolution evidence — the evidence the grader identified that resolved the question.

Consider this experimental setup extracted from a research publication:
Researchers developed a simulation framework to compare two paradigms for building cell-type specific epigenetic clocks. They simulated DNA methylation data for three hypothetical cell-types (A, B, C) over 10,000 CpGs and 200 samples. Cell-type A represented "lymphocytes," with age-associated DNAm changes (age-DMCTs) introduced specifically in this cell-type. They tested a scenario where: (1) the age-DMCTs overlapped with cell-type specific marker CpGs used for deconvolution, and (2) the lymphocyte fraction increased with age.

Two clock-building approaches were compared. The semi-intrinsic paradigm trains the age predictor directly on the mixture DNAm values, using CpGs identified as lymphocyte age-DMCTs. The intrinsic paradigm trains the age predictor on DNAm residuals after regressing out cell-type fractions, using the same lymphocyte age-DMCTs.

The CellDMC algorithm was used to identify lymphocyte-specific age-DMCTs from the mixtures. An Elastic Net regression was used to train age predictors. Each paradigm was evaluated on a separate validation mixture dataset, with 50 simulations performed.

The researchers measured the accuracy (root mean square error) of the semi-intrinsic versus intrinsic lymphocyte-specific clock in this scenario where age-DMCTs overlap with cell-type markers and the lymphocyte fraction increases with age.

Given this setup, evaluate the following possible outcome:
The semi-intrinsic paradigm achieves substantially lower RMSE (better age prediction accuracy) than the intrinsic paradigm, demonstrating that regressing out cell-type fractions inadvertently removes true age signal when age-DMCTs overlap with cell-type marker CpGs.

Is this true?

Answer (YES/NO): YES